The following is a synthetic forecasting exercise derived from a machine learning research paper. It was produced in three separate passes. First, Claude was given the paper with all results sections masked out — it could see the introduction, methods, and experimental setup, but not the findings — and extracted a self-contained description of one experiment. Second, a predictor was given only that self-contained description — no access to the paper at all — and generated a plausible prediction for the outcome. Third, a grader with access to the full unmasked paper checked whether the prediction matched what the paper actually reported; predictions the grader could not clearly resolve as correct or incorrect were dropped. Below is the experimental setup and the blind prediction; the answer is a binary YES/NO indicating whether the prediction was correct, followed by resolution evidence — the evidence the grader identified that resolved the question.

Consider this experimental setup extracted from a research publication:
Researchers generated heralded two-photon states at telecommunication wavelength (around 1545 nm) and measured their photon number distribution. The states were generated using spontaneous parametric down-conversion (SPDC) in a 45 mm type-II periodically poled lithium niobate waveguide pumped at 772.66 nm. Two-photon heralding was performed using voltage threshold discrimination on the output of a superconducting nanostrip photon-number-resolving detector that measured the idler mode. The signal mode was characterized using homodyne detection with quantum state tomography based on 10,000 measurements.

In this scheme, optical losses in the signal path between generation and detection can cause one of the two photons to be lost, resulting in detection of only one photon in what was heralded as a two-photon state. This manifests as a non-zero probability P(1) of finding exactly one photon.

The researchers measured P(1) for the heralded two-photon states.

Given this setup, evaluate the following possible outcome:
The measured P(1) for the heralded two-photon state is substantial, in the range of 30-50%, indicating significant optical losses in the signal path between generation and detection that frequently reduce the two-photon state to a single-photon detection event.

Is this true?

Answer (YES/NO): YES